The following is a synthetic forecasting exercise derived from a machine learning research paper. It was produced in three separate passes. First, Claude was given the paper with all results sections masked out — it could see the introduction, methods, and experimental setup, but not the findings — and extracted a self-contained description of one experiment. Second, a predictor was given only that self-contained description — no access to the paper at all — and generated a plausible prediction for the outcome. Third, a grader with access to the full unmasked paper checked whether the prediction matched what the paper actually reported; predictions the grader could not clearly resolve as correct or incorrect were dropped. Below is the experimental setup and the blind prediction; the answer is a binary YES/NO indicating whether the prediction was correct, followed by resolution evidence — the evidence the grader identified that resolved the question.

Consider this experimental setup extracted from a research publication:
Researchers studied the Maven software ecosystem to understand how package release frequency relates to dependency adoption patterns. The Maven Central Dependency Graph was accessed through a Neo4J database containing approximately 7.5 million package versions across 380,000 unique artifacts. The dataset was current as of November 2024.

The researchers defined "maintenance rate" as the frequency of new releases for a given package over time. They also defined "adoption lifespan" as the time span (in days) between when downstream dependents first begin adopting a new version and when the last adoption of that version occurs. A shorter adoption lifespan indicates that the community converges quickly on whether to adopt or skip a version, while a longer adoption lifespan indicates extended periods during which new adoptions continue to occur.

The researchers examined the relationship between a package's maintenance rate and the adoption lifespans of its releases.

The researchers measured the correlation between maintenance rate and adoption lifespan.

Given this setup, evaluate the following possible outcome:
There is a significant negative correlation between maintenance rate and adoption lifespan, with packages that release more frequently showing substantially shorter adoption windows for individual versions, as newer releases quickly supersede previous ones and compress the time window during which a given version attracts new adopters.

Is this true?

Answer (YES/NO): YES